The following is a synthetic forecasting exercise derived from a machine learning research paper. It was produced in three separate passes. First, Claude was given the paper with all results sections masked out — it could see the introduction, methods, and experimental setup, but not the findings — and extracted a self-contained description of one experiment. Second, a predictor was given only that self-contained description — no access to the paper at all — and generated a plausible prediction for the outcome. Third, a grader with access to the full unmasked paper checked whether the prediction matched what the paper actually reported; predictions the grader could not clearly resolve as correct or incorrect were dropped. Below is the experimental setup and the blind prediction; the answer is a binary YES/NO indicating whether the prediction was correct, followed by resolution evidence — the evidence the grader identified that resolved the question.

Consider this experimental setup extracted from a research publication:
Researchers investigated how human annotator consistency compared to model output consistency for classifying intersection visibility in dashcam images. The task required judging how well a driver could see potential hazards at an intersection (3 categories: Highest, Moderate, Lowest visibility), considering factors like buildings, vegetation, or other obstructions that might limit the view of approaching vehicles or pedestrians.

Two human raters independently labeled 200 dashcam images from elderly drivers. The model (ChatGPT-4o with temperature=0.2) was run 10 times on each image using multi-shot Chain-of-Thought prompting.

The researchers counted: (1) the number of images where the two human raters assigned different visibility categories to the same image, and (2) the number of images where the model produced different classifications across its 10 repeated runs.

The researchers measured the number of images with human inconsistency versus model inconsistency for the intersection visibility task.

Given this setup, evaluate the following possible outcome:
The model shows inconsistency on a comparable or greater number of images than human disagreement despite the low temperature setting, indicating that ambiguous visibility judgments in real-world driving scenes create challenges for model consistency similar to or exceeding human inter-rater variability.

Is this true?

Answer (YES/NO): NO